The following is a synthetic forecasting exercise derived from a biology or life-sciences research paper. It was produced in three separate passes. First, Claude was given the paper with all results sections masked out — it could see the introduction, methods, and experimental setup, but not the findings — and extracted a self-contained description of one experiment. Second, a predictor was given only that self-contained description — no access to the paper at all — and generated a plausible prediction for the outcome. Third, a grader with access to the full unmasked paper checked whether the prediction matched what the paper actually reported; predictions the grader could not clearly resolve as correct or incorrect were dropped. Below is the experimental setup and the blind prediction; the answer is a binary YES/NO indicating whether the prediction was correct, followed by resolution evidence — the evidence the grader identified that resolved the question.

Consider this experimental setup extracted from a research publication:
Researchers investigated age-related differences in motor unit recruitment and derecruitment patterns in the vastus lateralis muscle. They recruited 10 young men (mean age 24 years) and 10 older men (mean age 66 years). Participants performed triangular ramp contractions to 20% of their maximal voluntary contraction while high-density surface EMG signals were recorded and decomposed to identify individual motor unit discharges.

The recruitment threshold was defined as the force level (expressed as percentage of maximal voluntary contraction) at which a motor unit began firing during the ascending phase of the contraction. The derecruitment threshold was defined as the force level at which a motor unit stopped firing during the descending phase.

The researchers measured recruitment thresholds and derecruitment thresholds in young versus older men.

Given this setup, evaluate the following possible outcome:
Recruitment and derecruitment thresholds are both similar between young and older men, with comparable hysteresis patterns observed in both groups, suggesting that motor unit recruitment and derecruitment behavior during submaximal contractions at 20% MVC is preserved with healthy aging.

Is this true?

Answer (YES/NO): NO